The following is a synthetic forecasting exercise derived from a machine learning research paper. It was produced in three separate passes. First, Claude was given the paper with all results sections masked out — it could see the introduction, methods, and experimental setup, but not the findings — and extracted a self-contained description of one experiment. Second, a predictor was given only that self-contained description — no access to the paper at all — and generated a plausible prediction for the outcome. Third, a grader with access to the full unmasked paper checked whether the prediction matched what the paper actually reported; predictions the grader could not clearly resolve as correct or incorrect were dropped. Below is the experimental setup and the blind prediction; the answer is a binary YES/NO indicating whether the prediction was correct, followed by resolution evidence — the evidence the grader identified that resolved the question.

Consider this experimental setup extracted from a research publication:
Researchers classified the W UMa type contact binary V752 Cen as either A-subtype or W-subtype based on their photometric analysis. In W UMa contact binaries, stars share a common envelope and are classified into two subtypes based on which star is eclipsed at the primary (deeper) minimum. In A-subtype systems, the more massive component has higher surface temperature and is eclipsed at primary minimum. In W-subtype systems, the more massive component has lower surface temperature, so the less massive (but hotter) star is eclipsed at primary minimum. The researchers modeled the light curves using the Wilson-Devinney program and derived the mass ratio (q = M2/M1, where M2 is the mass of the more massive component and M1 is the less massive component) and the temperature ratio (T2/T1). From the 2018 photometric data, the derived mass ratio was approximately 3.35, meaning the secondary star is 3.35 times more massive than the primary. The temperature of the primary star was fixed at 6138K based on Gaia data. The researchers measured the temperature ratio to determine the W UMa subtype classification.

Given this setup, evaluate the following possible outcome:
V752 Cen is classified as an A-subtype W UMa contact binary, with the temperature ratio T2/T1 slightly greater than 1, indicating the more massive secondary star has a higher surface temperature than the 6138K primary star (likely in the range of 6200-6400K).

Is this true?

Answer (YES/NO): NO